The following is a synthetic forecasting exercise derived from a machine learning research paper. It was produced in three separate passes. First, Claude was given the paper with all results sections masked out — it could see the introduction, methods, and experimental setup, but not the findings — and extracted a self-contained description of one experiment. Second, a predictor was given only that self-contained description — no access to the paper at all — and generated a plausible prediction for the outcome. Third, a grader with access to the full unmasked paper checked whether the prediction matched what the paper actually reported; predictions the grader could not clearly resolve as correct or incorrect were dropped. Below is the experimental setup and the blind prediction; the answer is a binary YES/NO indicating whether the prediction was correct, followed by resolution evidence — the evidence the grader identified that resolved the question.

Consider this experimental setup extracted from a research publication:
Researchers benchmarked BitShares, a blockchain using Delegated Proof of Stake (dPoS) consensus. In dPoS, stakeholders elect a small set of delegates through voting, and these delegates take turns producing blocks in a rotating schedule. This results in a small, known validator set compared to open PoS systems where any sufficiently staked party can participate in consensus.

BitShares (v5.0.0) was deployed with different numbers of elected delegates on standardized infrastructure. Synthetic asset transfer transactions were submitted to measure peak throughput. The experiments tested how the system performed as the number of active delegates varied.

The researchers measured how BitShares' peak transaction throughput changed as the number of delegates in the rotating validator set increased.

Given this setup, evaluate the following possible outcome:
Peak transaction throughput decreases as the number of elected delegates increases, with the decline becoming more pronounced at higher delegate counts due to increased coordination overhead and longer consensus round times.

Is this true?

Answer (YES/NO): NO